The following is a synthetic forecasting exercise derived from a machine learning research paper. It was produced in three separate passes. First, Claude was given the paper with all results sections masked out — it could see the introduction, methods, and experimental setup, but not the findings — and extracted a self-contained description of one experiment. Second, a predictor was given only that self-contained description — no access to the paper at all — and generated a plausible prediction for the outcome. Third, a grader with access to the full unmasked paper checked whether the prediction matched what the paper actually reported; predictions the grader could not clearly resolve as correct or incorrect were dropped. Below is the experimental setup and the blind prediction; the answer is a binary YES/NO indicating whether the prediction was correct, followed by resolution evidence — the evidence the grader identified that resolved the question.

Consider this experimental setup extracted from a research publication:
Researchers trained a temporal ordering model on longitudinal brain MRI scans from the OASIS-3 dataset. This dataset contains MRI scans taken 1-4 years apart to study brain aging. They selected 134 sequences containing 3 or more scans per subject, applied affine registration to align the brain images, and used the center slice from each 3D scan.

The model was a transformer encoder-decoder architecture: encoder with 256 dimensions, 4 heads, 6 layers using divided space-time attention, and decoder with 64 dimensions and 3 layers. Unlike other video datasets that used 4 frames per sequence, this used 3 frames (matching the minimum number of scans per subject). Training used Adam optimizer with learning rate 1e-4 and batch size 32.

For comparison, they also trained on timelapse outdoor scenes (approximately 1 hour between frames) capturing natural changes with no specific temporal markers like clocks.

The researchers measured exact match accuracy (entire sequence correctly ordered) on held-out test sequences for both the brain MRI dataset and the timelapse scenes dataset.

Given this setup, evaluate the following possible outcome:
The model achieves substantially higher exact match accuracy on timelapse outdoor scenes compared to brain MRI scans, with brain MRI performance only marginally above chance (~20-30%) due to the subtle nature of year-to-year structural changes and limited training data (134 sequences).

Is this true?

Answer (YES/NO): NO